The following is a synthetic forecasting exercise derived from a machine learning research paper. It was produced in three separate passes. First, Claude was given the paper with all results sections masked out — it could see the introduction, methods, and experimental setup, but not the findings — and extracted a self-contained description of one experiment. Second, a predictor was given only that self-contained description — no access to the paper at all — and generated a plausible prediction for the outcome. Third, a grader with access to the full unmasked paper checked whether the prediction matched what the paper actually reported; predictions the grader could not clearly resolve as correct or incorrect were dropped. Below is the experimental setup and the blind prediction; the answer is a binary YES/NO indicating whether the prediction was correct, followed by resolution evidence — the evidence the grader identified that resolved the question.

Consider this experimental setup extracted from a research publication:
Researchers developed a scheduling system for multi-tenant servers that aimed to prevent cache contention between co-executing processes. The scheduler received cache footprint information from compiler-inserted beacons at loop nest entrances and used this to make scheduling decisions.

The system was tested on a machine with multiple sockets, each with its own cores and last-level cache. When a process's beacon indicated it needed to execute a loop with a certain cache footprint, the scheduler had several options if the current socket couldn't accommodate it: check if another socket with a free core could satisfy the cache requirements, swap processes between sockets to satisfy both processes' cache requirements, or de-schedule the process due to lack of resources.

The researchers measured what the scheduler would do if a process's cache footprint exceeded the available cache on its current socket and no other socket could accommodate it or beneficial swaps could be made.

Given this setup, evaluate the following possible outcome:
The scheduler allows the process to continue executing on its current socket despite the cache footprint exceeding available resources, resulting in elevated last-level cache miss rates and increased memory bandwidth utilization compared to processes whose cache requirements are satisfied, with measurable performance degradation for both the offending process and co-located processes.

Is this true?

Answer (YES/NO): NO